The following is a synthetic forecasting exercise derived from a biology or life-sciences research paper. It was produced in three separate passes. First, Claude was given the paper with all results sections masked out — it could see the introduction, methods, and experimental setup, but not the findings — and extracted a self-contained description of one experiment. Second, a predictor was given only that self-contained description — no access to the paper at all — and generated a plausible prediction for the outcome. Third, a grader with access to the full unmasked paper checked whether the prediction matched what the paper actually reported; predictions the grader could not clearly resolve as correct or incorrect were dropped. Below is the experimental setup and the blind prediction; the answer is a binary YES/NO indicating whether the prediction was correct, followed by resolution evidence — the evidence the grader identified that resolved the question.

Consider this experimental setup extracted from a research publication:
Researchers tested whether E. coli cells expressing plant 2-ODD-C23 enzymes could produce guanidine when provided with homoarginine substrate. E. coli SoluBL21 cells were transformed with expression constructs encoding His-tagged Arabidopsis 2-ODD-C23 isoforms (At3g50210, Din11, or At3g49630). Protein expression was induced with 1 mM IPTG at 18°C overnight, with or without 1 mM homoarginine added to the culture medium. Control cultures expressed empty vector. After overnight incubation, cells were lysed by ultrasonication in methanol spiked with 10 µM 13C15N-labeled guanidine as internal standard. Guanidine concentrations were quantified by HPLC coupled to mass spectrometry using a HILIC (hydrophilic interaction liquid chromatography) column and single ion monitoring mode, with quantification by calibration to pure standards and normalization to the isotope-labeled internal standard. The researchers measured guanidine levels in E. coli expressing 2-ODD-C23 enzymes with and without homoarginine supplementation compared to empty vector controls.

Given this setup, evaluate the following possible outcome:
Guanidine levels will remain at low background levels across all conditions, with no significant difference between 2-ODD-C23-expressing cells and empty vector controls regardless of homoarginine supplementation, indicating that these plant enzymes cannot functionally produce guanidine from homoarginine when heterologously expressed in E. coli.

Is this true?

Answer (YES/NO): NO